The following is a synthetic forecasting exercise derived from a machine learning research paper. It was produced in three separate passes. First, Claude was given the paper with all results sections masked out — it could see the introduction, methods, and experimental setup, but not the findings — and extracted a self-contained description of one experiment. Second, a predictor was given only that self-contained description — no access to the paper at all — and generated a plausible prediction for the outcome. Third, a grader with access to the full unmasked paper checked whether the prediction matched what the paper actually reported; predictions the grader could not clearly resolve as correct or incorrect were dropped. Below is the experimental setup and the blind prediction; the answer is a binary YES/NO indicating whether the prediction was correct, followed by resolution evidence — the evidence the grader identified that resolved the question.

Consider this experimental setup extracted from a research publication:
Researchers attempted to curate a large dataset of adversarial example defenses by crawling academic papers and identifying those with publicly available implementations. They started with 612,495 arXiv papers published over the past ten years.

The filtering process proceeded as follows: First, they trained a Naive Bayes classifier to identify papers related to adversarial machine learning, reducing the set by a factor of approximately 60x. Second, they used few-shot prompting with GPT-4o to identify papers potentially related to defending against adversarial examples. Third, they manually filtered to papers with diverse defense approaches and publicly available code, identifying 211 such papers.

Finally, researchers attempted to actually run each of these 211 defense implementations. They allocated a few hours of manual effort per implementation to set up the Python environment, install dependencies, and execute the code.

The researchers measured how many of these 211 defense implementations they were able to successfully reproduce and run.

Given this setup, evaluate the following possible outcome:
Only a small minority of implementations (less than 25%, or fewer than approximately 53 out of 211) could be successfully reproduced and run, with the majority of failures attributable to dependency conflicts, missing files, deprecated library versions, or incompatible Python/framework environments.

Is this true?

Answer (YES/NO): YES